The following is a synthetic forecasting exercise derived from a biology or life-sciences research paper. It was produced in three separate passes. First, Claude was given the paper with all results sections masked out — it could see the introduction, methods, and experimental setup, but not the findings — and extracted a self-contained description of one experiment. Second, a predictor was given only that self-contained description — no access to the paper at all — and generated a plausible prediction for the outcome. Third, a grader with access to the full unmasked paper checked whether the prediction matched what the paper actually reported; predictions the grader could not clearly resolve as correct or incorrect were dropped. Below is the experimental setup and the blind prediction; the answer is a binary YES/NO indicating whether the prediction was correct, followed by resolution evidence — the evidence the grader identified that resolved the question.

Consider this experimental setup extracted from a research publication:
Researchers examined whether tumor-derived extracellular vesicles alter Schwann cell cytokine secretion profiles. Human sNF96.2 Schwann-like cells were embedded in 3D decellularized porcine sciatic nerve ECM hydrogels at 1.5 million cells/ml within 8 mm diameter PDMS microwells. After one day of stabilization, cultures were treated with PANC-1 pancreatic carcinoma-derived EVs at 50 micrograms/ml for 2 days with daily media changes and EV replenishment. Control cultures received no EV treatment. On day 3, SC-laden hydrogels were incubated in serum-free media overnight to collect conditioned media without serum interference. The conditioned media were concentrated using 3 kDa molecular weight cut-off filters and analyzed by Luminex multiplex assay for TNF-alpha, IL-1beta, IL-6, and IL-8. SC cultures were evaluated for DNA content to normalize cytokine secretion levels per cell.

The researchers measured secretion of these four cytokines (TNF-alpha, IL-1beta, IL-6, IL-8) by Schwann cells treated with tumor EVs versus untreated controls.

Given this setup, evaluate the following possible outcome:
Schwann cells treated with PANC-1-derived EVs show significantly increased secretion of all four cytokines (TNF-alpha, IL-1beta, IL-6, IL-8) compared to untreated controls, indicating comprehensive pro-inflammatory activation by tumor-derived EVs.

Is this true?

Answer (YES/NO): YES